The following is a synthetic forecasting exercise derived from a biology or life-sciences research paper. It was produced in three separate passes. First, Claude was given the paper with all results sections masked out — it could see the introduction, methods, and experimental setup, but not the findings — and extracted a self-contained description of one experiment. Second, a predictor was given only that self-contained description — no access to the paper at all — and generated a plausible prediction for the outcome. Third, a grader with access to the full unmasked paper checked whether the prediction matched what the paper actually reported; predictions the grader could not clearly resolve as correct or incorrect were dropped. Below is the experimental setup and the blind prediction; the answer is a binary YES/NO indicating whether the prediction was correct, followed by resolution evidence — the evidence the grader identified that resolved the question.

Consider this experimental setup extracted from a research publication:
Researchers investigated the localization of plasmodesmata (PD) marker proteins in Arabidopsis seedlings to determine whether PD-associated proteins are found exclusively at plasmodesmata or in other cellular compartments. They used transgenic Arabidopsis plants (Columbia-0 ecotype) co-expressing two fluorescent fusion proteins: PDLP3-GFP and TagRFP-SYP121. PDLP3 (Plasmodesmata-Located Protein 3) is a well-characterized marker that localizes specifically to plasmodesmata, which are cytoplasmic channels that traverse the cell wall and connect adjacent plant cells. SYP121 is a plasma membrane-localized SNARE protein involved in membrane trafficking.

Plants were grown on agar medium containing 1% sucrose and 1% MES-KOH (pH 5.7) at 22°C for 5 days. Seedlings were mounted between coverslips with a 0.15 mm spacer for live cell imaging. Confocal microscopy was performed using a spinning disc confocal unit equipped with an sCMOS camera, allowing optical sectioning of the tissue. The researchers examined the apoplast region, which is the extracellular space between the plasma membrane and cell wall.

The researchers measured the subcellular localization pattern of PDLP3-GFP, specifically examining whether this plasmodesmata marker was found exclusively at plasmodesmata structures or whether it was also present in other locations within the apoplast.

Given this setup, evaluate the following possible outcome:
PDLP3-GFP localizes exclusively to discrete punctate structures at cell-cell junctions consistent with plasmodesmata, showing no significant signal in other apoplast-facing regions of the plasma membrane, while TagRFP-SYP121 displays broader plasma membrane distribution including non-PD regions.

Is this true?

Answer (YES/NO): NO